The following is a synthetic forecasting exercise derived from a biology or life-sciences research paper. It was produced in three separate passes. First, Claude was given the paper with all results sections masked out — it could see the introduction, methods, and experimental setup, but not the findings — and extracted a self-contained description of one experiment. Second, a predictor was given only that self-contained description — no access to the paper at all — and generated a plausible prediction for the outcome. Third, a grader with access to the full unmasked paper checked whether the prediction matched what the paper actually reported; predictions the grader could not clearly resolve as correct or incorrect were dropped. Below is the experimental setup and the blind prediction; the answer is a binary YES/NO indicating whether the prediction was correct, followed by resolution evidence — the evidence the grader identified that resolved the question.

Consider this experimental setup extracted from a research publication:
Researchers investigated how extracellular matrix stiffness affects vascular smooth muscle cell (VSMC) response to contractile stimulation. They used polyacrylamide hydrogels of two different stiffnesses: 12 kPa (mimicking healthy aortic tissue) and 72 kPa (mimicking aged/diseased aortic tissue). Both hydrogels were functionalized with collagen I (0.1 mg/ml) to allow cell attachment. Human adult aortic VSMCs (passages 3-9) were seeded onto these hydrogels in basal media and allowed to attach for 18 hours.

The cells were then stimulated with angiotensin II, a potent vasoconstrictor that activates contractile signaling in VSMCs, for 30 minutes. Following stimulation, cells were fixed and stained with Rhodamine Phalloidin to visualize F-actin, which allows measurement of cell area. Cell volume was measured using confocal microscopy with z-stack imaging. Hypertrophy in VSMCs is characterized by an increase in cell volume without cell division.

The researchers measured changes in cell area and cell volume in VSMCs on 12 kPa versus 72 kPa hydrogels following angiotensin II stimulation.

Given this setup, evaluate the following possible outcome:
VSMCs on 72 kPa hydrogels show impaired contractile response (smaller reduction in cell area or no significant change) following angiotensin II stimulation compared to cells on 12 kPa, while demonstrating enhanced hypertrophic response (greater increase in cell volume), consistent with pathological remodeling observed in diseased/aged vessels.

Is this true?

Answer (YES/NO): YES